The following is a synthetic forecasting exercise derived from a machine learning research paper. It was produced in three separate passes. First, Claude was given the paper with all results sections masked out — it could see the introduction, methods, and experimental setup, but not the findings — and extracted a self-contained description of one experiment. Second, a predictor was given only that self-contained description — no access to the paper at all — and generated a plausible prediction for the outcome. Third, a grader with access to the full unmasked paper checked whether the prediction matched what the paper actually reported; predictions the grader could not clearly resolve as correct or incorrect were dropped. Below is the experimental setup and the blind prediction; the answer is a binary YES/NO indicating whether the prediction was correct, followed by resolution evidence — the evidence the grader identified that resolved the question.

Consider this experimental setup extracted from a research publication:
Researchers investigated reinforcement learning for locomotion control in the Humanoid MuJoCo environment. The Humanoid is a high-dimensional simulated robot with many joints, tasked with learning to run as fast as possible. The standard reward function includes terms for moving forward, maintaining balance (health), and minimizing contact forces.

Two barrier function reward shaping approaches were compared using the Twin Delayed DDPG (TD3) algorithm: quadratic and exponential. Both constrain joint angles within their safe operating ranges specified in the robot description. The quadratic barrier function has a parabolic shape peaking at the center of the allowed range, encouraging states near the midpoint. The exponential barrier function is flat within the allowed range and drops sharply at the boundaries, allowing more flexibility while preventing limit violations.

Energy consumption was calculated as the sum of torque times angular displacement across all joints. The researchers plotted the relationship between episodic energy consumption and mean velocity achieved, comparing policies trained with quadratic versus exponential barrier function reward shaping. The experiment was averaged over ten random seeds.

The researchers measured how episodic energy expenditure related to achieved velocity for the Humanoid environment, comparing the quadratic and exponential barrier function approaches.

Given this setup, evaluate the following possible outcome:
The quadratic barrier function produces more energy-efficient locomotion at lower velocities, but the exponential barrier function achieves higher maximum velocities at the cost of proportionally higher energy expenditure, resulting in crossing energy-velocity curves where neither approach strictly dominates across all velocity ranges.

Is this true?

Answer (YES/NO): NO